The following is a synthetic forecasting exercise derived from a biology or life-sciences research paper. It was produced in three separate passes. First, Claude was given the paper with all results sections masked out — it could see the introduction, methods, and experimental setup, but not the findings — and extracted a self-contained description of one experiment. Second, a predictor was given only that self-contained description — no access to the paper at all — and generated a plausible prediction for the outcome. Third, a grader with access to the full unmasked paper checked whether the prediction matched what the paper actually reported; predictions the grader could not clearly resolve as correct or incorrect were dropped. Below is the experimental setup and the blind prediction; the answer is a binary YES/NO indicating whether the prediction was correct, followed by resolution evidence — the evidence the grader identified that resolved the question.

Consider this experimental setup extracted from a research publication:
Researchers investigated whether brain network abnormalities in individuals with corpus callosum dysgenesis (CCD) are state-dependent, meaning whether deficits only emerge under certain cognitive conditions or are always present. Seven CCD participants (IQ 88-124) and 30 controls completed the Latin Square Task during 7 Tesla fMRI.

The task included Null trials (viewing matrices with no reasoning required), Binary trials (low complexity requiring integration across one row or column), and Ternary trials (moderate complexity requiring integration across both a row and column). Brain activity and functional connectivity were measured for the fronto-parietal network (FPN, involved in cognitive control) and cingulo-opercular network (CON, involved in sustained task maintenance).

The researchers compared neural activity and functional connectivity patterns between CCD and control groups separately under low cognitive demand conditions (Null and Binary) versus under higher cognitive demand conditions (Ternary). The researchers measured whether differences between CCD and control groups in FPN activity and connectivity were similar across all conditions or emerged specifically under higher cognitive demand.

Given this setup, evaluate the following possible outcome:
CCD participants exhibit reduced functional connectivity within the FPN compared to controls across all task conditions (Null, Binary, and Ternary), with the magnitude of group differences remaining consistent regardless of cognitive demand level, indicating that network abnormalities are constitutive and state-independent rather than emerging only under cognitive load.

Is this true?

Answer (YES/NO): NO